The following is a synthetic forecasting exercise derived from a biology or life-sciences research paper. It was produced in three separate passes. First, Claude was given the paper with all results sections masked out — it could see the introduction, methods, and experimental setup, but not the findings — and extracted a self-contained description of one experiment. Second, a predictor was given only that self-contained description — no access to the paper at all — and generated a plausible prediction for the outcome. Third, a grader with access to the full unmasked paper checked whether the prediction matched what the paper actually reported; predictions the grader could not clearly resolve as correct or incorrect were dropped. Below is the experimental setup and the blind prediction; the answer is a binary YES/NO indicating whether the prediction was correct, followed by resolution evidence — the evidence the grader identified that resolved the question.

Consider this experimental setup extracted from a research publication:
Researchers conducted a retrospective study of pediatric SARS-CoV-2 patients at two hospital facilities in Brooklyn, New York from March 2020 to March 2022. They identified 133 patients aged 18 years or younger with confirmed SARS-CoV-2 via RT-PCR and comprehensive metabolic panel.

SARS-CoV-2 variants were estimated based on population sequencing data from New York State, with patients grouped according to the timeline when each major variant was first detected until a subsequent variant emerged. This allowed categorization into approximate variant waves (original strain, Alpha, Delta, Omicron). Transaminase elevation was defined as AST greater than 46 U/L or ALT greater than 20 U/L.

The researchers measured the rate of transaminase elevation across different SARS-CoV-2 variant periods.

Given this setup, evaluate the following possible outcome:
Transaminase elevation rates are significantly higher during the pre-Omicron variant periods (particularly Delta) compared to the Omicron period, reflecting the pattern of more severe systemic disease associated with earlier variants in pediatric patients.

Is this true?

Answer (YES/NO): NO